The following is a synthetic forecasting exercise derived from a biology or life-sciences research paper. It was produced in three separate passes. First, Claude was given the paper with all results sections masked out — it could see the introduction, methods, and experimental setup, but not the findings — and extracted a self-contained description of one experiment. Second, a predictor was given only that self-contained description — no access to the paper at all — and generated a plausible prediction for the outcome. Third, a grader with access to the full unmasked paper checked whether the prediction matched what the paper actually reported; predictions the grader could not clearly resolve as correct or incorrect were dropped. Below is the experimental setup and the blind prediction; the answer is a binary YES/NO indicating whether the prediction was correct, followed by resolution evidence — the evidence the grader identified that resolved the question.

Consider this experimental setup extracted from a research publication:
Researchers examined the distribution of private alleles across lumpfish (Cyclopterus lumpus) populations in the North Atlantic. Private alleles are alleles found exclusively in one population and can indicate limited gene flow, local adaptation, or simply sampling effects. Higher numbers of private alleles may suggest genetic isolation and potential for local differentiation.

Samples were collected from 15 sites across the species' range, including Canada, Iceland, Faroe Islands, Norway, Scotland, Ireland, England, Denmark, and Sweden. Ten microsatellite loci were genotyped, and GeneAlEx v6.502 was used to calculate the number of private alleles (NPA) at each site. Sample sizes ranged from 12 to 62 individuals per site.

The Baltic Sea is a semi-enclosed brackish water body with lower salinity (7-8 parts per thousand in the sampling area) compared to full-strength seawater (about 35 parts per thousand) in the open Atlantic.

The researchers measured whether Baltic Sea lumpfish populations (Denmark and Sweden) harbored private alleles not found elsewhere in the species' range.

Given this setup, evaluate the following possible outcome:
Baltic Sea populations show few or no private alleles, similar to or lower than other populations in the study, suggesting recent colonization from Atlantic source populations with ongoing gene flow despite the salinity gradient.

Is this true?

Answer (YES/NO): NO